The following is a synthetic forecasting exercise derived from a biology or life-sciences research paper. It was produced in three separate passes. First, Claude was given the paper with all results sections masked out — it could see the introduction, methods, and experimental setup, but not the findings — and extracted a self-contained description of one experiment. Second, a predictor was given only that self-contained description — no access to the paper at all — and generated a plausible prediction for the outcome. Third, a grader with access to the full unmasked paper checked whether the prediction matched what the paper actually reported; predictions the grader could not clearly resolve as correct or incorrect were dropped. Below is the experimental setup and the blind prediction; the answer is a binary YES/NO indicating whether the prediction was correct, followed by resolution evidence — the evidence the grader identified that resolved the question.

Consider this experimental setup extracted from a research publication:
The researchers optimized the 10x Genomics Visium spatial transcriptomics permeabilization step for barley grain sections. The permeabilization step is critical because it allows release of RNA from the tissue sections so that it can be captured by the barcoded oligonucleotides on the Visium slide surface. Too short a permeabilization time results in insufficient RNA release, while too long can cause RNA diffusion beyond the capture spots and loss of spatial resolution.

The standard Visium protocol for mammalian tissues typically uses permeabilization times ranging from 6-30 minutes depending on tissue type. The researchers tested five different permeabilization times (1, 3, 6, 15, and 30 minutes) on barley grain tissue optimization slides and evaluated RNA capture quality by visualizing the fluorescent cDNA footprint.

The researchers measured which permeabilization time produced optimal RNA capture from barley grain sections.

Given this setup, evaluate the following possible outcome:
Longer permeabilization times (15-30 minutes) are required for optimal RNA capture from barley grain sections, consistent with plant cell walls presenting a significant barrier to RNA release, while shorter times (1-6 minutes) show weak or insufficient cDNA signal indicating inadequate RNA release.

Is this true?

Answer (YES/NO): NO